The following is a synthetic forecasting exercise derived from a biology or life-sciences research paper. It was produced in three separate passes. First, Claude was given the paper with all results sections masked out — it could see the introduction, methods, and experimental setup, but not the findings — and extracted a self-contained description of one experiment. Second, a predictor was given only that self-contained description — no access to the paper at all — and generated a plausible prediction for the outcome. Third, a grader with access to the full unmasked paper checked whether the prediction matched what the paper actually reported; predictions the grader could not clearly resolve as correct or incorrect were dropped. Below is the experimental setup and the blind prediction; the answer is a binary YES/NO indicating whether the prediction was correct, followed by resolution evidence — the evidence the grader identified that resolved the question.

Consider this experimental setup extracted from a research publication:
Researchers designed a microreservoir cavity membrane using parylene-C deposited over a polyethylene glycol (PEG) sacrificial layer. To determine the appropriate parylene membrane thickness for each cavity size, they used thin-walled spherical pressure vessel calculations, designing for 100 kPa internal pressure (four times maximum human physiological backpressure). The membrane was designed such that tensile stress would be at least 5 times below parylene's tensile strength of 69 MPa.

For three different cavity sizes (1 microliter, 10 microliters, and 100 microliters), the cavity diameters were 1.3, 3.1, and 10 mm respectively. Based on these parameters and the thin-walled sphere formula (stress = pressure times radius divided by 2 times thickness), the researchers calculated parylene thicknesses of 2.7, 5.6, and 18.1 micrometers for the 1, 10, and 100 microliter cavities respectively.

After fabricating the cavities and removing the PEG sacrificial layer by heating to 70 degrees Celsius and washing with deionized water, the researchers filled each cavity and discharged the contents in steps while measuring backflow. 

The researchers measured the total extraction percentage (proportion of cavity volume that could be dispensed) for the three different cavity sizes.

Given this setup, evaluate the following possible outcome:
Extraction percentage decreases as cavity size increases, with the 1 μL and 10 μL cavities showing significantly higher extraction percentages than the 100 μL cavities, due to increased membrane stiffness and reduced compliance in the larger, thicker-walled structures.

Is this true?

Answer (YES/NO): NO